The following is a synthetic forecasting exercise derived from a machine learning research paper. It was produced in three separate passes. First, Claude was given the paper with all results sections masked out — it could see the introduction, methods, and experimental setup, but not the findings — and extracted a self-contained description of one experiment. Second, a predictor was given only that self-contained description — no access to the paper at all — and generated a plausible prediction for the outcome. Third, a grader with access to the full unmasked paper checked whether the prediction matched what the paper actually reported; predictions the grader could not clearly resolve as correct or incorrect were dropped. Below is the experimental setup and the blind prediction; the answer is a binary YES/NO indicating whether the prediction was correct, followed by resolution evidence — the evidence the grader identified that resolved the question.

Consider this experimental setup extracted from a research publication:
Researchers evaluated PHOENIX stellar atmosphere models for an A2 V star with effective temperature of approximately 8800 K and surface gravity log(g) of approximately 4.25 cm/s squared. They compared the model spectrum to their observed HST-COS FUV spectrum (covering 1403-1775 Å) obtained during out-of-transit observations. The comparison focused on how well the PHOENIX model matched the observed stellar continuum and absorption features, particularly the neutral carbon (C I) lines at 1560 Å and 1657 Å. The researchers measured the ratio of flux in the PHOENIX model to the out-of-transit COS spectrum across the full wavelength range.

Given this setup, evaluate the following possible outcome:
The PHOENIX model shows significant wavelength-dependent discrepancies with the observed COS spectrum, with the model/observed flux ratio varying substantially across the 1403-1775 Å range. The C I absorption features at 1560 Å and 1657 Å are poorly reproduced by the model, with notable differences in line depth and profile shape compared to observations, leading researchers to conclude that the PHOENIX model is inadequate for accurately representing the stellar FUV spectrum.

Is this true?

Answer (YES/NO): NO